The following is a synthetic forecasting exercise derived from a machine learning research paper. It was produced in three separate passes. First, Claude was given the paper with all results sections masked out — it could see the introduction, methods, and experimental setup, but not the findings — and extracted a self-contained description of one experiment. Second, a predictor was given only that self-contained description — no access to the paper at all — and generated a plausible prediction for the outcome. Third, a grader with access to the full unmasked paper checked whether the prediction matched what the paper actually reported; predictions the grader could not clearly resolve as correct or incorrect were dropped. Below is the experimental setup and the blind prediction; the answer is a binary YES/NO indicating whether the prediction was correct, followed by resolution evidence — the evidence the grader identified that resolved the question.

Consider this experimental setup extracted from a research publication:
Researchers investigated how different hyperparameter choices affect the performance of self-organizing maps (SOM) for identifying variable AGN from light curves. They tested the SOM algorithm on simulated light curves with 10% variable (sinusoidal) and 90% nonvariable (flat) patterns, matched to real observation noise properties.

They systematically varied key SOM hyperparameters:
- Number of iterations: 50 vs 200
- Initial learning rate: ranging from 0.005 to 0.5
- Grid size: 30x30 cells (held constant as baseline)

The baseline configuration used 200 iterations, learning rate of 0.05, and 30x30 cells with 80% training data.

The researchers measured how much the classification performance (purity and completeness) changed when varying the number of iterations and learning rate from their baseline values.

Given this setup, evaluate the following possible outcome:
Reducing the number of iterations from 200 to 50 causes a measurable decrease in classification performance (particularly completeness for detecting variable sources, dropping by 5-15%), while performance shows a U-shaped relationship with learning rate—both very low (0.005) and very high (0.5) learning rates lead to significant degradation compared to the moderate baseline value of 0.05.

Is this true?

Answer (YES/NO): NO